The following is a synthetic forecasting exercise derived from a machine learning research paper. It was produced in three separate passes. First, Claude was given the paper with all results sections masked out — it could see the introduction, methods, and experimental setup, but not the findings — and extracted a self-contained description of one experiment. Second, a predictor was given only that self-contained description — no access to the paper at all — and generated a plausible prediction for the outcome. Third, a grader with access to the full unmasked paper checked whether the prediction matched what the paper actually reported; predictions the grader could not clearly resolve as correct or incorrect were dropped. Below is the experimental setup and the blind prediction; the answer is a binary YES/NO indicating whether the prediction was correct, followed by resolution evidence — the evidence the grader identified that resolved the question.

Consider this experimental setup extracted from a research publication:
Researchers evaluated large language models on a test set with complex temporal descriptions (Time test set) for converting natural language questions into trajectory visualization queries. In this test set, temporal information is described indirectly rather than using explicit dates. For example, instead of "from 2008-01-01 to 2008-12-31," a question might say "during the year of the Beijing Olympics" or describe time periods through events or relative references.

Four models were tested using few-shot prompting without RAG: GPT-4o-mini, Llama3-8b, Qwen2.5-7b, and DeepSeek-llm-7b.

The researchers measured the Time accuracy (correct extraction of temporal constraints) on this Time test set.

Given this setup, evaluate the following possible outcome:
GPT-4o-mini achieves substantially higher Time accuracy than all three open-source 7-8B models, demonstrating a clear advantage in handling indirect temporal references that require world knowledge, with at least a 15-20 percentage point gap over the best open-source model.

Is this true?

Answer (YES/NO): NO